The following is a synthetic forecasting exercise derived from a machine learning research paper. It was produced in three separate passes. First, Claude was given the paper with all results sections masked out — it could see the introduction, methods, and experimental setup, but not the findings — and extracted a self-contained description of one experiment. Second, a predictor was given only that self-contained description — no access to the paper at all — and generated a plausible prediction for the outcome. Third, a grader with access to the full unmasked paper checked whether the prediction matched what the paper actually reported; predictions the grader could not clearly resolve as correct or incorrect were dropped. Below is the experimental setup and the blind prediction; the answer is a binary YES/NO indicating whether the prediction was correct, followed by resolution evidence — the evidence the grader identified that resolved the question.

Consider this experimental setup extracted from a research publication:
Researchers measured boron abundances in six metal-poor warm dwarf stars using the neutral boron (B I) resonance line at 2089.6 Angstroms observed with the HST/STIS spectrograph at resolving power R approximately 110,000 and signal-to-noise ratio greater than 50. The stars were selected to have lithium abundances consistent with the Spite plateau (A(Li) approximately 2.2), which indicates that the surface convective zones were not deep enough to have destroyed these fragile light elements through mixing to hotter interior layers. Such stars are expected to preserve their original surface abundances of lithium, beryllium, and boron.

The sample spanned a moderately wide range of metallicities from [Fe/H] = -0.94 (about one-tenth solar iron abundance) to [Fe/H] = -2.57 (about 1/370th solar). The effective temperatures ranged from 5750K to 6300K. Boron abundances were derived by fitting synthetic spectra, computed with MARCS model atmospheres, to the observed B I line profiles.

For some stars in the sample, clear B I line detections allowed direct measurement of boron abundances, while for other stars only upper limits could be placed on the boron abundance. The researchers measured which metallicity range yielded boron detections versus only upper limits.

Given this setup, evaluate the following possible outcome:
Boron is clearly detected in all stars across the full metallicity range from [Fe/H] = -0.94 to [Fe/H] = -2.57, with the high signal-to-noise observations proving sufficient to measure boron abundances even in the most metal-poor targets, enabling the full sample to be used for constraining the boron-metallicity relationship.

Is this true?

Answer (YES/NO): NO